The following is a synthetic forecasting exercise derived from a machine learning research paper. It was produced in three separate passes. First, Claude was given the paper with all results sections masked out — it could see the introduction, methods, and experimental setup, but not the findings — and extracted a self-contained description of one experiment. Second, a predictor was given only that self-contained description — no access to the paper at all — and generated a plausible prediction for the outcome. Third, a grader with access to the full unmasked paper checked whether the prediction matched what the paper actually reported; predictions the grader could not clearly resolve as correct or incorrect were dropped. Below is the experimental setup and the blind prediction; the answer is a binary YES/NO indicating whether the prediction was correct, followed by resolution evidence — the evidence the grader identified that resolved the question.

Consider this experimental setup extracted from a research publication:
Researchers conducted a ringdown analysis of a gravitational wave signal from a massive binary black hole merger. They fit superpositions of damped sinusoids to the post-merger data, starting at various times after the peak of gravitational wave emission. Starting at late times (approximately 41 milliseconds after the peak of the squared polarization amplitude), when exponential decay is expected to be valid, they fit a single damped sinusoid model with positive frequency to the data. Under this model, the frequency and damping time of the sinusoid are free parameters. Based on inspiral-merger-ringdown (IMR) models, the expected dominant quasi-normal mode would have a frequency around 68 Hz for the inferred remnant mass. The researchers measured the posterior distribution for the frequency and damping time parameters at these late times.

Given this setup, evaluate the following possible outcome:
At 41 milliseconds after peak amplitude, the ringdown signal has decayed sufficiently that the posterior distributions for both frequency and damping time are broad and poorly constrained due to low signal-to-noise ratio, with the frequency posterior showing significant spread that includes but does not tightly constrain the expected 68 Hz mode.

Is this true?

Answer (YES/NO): NO